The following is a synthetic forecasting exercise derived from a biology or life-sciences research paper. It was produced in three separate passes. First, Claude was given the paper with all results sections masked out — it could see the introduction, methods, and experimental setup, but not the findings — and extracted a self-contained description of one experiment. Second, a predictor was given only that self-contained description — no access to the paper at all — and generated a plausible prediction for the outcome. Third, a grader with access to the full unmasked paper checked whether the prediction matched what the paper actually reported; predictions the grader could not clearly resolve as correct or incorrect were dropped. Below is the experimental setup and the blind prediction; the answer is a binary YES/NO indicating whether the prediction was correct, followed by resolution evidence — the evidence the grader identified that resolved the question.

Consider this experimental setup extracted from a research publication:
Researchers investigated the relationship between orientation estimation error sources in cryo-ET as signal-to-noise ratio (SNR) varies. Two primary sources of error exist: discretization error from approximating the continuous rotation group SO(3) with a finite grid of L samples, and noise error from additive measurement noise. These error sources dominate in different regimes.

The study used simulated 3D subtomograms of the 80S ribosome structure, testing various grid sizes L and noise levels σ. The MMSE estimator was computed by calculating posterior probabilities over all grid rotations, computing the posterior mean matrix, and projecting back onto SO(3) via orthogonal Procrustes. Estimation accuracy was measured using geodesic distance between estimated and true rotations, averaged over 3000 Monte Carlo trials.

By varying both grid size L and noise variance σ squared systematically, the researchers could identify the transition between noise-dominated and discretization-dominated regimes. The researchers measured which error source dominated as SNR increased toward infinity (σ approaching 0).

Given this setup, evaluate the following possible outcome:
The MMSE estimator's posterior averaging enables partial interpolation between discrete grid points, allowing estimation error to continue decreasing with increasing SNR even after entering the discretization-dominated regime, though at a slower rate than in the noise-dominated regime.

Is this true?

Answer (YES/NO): NO